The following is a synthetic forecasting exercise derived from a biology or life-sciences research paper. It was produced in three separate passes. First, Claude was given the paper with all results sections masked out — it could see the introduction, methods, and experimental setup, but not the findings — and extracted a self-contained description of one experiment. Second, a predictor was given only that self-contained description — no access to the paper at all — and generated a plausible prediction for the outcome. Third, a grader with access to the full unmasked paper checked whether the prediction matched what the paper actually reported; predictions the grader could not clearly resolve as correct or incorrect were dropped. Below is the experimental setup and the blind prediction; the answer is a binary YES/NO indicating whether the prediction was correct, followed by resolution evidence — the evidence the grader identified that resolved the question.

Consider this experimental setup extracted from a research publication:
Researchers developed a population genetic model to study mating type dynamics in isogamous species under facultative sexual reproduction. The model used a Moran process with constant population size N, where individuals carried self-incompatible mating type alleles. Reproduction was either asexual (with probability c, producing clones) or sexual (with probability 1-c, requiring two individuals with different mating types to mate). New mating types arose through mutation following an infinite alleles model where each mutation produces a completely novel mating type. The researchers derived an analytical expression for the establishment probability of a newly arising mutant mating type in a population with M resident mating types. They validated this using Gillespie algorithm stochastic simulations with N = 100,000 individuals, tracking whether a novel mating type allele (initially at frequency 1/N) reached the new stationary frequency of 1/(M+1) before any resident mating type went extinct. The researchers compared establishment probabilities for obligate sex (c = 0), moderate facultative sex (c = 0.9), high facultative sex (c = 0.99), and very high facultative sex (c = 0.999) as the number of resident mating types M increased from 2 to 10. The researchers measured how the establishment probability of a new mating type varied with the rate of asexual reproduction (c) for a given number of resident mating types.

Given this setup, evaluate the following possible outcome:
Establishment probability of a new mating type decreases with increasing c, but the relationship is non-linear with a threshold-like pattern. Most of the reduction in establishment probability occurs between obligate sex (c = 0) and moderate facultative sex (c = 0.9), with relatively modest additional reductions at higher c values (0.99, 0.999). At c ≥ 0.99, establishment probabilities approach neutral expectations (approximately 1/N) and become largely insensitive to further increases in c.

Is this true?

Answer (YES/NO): NO